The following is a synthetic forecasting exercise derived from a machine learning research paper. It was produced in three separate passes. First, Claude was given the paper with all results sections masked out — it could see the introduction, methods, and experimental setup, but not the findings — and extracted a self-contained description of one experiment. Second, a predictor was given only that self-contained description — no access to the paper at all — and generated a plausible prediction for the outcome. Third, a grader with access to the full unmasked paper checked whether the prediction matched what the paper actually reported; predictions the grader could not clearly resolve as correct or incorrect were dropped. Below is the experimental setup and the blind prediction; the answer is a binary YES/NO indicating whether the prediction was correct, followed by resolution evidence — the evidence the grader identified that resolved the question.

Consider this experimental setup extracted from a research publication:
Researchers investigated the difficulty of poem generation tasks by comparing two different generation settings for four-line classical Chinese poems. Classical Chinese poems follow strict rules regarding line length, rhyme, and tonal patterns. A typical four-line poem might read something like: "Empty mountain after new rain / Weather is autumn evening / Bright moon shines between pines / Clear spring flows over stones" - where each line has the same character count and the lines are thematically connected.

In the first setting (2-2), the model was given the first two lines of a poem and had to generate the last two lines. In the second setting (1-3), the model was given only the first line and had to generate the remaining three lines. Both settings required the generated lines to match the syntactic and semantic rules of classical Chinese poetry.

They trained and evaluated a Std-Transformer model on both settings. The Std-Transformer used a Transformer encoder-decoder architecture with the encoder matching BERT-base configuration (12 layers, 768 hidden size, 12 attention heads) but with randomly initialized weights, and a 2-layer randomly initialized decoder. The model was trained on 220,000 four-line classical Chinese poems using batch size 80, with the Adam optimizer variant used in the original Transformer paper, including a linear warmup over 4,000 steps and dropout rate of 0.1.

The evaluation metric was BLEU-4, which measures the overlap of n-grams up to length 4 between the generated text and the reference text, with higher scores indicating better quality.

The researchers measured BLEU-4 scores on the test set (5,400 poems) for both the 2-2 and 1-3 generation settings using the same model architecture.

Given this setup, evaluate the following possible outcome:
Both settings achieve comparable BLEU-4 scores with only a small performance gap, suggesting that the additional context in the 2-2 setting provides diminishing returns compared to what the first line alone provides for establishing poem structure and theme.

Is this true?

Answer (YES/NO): NO